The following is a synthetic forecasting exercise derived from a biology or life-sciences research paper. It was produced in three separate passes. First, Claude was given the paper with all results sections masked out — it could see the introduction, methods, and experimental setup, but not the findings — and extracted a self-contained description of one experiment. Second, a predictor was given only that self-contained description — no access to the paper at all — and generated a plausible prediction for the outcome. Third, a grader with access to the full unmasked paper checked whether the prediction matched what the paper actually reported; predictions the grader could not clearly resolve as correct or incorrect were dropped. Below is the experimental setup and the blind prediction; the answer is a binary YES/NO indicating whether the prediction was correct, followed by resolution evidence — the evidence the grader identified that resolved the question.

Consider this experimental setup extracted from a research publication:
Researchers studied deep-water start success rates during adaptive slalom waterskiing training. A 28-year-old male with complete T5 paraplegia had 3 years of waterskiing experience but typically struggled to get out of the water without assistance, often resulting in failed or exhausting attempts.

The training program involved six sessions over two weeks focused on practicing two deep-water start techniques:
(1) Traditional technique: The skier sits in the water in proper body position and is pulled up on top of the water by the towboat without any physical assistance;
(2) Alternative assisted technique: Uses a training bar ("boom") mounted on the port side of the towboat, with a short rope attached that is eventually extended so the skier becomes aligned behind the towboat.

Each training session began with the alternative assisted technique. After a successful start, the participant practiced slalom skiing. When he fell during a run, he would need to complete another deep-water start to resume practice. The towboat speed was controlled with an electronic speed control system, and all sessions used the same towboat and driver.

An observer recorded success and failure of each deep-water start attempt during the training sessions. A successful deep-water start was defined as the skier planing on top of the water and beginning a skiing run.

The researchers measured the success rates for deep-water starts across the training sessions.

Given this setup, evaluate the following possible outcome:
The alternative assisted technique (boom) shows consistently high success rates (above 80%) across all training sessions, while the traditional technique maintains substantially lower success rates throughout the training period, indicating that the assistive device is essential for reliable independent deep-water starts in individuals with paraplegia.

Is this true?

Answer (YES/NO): YES